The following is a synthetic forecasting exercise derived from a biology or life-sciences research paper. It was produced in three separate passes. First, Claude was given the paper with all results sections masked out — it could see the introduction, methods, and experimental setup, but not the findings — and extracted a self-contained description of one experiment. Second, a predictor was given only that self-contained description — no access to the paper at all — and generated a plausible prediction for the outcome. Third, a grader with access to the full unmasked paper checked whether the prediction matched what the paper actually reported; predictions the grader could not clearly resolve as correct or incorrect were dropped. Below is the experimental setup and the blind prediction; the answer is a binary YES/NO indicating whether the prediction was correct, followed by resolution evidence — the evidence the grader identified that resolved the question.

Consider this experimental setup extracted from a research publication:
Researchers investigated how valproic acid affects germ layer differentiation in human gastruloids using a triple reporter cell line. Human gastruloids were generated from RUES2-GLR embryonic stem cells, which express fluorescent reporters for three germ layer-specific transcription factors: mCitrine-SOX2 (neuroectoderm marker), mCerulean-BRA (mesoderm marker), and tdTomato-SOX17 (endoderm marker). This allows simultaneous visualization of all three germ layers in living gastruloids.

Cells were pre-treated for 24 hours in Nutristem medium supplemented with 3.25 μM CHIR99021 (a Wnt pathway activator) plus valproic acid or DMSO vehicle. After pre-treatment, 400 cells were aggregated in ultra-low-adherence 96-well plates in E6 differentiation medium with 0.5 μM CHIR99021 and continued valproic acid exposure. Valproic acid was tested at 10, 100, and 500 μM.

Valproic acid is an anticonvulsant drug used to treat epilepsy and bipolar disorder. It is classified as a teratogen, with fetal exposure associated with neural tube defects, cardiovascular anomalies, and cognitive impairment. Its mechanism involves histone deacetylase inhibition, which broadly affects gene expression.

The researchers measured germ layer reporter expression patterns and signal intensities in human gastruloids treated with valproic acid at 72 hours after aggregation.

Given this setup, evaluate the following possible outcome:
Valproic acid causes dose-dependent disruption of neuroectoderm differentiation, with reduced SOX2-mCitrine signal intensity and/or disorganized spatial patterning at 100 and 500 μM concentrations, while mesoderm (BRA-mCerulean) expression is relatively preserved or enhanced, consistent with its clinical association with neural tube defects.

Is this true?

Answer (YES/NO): YES